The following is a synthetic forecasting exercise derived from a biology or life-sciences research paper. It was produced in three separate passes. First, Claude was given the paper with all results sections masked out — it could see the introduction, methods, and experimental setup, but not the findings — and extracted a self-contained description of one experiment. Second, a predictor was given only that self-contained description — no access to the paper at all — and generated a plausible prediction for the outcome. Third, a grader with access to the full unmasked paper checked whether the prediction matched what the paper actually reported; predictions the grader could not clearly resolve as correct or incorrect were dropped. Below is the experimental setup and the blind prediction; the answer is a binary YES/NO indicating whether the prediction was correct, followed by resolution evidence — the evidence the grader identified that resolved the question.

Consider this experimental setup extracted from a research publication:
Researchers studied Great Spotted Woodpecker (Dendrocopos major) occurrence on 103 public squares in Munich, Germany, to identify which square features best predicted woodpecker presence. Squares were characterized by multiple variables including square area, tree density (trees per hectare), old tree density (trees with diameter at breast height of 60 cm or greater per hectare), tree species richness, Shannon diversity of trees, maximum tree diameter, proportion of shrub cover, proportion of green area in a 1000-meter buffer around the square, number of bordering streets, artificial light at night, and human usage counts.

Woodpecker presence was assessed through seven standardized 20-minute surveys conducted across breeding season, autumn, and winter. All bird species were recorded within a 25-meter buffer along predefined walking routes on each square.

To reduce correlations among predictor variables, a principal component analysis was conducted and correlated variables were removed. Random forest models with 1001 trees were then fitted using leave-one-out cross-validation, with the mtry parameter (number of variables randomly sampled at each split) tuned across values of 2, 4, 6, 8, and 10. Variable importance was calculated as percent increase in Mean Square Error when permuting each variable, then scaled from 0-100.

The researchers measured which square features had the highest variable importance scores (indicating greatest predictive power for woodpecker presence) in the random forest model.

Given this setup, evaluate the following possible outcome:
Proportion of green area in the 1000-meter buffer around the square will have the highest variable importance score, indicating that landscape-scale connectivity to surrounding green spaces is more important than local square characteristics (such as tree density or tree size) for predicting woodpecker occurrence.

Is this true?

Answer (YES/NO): NO